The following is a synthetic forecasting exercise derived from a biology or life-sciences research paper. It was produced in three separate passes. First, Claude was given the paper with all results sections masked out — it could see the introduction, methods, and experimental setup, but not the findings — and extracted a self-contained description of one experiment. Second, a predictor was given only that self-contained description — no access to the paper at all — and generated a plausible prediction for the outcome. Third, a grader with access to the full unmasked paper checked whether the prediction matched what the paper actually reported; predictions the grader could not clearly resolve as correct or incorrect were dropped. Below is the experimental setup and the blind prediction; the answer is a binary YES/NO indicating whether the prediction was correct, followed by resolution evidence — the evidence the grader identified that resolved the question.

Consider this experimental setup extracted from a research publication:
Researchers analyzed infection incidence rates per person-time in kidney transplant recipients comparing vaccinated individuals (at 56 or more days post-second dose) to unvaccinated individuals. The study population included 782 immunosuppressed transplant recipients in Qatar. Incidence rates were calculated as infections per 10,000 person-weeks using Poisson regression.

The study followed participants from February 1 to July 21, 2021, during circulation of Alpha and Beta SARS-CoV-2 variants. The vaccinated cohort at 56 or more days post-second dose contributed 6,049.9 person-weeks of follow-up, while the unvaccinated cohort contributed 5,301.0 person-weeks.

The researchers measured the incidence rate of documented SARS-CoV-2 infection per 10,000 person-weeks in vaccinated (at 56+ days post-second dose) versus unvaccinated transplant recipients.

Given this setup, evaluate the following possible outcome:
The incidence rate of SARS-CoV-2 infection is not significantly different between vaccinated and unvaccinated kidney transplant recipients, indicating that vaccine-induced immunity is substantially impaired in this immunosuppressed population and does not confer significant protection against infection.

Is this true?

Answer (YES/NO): NO